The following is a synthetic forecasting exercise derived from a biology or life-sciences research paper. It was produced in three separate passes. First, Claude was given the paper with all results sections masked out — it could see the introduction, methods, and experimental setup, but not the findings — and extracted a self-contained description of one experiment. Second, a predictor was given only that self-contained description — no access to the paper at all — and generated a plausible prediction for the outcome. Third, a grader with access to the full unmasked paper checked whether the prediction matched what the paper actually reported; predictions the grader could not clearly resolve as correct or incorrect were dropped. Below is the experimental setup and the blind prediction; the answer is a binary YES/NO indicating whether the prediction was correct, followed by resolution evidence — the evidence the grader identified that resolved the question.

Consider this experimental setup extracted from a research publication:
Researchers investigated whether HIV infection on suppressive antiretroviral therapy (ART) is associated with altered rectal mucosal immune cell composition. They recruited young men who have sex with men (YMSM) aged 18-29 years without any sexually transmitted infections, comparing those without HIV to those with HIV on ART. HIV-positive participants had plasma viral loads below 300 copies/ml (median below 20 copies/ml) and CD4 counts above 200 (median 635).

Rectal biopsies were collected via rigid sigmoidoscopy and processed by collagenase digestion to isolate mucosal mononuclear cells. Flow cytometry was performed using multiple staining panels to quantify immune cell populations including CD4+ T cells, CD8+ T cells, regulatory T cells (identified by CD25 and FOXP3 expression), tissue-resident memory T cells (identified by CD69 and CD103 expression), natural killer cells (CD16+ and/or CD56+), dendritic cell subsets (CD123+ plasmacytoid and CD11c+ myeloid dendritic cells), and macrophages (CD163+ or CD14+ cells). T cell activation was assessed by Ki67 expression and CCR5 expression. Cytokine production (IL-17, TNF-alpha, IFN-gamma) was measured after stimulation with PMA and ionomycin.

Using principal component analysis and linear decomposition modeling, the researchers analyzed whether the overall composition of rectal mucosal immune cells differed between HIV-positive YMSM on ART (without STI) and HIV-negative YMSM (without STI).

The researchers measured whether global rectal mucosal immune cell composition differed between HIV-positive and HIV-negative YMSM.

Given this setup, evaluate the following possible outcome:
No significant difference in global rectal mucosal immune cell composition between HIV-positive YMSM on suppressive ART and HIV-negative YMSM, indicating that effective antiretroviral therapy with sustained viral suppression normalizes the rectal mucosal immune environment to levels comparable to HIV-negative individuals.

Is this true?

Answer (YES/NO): NO